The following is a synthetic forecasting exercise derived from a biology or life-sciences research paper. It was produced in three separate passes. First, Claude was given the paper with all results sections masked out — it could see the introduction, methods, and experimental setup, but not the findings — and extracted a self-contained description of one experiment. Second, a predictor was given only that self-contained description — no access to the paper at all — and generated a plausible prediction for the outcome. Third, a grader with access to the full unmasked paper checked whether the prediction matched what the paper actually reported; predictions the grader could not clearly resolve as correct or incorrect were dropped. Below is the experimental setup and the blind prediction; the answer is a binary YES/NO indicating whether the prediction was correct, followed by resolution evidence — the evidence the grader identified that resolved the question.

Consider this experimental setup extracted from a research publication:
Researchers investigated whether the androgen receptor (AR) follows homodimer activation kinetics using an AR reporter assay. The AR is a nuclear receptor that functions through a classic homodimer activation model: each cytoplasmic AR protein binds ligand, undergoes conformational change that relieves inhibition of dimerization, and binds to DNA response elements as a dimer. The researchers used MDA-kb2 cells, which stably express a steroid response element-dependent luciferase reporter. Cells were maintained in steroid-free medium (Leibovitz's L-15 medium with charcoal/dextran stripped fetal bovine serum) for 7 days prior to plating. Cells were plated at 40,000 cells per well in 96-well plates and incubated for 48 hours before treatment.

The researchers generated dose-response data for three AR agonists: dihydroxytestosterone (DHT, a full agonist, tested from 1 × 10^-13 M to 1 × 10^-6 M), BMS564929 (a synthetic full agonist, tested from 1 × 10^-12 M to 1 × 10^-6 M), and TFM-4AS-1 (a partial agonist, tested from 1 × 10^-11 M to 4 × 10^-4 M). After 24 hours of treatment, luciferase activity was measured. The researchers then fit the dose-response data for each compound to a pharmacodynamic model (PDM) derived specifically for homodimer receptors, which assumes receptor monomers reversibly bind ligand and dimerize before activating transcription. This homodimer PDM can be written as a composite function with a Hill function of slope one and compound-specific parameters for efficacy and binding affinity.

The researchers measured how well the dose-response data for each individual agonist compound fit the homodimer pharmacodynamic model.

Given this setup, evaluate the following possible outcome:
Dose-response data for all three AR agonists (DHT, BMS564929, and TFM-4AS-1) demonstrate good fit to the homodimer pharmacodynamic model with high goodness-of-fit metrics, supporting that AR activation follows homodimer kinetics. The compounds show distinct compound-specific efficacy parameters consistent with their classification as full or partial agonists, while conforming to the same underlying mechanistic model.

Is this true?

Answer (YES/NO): YES